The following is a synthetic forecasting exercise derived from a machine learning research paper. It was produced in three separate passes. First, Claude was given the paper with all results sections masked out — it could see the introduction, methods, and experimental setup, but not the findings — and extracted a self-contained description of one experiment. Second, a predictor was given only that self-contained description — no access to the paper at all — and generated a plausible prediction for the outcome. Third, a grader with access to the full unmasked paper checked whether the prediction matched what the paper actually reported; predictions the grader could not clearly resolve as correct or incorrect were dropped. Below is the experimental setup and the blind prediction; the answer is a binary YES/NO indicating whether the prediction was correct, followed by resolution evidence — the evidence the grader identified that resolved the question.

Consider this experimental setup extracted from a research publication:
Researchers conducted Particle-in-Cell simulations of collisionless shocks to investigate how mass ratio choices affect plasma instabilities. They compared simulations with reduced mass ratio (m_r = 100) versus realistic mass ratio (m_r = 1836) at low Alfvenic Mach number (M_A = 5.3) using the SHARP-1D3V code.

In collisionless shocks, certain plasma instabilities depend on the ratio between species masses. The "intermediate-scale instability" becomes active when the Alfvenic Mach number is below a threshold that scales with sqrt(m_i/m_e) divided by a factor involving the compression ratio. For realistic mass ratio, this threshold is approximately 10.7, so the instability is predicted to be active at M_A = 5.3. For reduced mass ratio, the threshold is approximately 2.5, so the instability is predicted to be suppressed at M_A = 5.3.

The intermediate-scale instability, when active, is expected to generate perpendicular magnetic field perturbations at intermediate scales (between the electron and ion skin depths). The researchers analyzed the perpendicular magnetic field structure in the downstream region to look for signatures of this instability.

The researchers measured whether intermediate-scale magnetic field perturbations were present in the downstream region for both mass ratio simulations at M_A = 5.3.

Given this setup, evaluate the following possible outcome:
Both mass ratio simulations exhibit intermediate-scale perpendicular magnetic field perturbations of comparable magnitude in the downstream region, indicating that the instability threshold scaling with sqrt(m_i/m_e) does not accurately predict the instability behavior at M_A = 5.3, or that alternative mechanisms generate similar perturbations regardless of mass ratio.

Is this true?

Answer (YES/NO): NO